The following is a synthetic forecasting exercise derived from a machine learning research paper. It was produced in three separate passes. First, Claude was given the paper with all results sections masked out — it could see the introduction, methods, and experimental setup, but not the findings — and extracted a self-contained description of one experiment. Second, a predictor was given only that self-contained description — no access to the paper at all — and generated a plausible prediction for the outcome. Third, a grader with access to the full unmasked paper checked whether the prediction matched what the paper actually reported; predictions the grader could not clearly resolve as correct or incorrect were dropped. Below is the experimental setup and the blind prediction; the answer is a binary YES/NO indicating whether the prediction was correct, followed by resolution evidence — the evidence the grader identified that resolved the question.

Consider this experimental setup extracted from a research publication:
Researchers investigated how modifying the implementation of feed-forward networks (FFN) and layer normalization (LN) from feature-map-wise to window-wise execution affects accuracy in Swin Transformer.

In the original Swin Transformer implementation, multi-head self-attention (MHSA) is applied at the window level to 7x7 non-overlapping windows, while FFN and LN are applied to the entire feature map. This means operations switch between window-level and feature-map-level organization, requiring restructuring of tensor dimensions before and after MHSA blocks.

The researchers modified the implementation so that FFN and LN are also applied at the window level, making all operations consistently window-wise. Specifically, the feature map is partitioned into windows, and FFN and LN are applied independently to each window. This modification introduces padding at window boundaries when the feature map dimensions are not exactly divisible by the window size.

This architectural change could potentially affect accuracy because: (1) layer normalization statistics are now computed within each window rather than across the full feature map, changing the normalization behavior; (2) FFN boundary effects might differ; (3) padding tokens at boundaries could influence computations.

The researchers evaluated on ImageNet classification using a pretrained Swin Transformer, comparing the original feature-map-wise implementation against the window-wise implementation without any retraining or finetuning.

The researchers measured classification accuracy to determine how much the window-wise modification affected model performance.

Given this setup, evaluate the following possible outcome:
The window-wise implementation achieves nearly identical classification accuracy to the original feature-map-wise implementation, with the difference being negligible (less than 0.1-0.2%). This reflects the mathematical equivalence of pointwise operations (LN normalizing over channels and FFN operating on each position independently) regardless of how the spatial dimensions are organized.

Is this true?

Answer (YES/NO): YES